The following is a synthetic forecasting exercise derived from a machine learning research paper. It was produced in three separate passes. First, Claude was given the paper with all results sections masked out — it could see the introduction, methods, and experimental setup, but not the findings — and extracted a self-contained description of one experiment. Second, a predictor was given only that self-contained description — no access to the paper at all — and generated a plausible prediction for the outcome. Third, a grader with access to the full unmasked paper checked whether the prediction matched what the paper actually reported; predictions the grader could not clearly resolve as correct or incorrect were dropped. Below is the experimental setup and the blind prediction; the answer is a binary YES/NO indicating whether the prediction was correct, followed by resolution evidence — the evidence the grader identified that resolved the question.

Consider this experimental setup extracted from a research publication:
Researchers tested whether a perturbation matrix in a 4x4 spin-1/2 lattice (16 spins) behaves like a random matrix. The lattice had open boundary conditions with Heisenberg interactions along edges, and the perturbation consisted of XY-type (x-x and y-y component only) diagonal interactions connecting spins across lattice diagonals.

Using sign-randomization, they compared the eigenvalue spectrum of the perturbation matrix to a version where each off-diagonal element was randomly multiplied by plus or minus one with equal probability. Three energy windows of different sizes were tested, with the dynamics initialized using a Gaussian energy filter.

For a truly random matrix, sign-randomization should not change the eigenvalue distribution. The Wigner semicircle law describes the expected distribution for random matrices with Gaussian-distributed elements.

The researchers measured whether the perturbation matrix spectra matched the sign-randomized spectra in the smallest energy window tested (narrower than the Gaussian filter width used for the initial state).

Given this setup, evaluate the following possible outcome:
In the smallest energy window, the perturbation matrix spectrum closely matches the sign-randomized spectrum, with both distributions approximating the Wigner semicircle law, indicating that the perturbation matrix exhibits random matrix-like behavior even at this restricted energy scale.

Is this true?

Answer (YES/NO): NO